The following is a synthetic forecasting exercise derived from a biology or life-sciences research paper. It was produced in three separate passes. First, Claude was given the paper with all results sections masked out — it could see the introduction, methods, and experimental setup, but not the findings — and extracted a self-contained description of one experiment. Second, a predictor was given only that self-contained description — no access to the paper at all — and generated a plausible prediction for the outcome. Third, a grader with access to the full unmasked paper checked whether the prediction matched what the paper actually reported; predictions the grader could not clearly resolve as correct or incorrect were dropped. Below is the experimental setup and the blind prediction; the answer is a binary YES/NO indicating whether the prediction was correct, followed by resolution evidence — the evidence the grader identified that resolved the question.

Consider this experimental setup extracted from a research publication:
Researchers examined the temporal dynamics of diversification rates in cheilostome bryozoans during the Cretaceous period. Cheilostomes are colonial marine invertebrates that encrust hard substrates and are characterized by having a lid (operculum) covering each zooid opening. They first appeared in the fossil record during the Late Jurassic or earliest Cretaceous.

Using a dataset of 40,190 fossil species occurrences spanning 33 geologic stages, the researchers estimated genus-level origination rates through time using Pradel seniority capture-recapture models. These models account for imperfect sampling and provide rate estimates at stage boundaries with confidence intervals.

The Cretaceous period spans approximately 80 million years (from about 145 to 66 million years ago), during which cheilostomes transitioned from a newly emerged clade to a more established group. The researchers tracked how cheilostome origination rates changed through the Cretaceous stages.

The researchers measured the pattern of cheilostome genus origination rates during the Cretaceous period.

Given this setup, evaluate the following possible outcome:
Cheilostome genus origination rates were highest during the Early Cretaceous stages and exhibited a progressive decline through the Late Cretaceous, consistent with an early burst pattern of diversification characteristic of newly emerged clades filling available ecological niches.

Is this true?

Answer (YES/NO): NO